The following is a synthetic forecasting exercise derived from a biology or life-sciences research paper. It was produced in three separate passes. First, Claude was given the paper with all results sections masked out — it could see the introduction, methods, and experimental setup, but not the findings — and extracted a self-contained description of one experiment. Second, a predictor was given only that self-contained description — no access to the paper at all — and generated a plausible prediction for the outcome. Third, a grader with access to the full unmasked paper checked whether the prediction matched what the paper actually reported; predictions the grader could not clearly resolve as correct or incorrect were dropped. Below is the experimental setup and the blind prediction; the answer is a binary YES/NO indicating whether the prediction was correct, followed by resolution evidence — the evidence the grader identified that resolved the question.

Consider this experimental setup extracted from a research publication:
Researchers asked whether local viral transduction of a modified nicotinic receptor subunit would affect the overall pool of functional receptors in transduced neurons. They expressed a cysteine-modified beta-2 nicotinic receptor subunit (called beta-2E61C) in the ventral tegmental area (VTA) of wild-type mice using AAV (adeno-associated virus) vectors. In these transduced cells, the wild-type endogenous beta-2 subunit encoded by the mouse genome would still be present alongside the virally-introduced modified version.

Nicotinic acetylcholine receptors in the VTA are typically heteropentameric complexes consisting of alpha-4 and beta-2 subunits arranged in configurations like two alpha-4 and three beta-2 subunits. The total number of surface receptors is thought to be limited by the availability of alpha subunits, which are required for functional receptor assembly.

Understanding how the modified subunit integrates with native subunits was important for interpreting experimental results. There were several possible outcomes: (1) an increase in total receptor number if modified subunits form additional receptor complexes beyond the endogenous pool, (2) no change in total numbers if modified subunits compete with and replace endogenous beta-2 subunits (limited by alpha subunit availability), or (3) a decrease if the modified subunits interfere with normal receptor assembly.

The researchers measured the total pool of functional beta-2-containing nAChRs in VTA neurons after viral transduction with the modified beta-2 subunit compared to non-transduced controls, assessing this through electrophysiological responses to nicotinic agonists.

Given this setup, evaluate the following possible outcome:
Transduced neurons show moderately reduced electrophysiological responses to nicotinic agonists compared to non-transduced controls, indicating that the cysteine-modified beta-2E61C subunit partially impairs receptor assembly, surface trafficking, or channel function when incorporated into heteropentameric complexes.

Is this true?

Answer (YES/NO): NO